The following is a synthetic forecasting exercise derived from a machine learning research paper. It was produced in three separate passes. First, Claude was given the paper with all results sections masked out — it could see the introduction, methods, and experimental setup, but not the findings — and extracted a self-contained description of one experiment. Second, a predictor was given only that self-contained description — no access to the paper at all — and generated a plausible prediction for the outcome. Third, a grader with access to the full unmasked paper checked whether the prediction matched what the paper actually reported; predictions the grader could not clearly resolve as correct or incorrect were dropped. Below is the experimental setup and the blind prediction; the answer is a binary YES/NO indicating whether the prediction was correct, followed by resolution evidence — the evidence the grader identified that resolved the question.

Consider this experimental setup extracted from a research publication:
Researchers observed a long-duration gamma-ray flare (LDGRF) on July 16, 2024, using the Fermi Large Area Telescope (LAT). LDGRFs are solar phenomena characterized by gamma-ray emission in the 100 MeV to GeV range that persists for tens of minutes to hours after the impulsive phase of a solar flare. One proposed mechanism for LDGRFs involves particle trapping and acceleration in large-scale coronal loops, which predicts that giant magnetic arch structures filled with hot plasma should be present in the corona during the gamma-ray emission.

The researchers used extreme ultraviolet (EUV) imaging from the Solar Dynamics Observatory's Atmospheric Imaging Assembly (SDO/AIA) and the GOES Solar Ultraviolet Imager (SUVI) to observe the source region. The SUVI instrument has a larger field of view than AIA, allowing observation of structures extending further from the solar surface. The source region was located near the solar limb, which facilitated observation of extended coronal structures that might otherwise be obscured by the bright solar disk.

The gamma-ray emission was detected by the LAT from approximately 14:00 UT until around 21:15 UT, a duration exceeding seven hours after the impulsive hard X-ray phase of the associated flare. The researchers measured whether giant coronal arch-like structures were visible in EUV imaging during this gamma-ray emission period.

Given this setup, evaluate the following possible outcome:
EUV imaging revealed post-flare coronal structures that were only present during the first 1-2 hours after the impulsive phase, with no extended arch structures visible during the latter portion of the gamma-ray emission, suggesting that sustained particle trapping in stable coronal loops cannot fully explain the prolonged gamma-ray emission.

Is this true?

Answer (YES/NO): NO